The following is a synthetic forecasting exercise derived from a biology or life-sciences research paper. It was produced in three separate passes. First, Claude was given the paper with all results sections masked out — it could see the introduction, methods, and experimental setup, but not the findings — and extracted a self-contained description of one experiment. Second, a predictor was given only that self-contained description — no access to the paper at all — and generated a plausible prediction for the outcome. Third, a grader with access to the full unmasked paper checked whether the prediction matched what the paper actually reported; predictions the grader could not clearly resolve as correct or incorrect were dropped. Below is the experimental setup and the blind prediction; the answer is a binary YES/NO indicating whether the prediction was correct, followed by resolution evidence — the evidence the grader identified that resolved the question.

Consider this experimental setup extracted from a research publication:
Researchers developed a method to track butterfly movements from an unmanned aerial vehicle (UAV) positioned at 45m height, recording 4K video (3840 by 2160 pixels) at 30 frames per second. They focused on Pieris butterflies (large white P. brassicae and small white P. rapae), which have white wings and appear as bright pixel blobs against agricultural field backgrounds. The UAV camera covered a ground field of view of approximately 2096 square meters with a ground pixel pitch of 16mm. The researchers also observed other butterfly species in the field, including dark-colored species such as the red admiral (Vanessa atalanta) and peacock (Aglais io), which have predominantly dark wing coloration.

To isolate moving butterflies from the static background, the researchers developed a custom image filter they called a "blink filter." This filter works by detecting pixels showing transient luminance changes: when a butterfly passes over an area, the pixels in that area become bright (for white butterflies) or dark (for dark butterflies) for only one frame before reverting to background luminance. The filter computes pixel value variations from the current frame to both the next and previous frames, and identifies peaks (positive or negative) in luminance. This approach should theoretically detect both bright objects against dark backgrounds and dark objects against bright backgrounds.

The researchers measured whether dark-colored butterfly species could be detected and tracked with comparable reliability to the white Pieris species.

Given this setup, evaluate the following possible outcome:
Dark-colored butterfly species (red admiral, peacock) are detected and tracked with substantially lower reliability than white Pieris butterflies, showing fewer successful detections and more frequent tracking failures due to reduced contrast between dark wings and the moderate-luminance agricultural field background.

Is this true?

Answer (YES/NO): YES